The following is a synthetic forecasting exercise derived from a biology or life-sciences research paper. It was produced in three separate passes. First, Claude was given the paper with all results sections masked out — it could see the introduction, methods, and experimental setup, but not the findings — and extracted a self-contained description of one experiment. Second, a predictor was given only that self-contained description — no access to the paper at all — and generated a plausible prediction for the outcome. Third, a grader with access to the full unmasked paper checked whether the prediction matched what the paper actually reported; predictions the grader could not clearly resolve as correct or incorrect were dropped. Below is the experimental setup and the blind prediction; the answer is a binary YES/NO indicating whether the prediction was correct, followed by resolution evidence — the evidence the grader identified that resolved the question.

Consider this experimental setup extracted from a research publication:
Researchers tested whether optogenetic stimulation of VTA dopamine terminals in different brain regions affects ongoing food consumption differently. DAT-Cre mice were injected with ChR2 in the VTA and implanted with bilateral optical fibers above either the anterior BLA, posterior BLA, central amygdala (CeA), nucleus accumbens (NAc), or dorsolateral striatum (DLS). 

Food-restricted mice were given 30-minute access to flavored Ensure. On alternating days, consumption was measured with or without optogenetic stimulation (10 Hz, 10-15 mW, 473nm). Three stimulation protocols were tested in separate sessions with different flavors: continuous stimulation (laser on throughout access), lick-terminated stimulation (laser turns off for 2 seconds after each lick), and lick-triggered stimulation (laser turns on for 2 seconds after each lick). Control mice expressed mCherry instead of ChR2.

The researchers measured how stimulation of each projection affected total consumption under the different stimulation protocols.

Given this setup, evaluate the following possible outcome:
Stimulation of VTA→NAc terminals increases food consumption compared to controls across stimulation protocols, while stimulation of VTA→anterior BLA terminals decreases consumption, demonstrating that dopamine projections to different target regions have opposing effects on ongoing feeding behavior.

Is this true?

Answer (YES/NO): NO